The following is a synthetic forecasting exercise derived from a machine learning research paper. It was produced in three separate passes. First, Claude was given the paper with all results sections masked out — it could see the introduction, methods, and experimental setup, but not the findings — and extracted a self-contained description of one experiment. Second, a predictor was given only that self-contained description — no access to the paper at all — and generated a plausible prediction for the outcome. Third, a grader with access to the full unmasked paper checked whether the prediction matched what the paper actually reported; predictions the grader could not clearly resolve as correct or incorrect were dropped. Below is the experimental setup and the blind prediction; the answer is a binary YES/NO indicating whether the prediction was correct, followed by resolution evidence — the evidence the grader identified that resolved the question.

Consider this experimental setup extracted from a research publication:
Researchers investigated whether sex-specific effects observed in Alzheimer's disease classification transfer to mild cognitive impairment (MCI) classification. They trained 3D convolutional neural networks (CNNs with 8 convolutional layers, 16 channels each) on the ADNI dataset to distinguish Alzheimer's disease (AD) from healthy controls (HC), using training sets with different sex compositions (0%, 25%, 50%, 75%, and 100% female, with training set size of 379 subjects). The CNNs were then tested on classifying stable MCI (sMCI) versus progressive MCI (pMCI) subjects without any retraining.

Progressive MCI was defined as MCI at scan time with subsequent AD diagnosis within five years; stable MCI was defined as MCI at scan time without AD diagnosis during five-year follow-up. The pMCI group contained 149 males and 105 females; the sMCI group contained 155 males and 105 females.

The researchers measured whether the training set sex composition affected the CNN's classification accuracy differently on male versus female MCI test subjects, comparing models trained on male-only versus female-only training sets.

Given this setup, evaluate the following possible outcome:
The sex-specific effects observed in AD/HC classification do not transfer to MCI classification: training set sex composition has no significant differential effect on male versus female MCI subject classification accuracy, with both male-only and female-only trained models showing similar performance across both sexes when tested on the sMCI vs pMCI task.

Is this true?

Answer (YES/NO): NO